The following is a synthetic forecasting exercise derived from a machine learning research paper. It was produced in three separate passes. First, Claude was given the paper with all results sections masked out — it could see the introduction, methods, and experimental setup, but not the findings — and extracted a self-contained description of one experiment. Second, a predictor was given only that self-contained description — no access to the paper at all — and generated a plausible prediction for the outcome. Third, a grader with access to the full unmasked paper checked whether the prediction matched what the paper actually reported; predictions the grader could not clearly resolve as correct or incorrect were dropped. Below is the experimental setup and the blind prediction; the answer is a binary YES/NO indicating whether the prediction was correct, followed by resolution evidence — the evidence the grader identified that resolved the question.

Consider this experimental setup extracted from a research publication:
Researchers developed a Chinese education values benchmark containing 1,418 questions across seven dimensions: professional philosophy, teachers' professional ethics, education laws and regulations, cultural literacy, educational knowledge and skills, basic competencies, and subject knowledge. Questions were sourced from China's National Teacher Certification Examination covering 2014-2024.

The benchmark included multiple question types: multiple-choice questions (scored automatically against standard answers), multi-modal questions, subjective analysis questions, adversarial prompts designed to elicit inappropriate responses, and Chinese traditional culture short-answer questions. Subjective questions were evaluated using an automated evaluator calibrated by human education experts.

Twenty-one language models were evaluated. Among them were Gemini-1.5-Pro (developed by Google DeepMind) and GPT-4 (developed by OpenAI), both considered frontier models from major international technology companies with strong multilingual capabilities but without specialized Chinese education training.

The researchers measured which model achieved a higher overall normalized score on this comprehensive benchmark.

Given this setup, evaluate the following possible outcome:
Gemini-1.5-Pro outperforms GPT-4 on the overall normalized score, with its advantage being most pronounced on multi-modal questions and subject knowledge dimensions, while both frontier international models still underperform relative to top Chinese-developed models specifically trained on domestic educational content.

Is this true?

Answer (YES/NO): NO